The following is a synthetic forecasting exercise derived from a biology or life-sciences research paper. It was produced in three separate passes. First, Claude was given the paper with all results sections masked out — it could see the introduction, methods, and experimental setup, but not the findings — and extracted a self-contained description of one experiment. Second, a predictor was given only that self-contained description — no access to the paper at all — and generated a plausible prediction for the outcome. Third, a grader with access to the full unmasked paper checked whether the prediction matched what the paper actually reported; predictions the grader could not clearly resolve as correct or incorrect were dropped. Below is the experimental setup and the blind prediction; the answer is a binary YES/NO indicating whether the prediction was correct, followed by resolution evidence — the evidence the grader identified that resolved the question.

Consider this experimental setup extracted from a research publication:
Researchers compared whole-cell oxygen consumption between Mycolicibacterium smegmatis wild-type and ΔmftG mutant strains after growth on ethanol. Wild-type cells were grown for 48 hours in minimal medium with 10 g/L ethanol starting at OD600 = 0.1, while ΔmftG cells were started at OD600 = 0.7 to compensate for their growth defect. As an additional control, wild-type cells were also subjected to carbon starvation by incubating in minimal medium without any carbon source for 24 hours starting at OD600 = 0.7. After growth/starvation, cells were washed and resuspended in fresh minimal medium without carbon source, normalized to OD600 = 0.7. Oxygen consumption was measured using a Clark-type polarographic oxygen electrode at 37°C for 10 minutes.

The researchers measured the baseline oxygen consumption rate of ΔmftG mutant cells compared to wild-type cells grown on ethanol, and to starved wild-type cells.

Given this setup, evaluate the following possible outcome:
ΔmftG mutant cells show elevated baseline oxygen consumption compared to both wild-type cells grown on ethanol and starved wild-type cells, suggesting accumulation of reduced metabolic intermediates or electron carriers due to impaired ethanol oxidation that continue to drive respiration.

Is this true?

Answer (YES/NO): NO